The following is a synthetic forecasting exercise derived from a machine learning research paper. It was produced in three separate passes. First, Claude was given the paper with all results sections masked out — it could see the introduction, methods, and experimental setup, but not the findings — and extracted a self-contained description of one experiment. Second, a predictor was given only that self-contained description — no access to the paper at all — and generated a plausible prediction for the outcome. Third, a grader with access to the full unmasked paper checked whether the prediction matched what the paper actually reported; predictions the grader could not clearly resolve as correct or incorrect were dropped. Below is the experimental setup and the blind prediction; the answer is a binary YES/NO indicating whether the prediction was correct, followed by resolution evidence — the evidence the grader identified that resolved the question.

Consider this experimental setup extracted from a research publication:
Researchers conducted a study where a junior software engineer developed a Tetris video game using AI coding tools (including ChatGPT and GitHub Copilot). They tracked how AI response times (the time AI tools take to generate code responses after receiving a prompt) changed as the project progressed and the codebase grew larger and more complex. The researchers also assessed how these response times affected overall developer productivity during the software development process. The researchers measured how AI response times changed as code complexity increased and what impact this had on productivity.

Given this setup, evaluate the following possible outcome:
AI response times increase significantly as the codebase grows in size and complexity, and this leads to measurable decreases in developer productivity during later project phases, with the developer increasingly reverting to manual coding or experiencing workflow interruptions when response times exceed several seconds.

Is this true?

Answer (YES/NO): YES